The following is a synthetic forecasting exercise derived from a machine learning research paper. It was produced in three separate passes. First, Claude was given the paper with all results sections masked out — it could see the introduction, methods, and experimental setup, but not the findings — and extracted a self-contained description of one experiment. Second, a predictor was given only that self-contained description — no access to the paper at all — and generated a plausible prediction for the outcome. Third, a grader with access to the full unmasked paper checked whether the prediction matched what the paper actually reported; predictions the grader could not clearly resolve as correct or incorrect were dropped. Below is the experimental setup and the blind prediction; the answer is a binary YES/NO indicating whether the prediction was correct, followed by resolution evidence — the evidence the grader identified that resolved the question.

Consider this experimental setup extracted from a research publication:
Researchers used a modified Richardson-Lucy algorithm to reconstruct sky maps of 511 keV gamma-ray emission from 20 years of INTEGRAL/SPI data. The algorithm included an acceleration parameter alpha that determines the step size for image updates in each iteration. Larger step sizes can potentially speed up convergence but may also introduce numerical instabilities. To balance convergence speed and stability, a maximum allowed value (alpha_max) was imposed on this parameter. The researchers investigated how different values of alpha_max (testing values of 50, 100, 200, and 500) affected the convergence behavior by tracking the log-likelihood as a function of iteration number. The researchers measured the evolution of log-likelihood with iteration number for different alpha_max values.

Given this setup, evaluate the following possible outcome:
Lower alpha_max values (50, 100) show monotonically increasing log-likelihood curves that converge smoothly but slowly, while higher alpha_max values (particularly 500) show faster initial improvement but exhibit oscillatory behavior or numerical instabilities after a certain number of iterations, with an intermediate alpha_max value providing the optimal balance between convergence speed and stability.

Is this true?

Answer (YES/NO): YES